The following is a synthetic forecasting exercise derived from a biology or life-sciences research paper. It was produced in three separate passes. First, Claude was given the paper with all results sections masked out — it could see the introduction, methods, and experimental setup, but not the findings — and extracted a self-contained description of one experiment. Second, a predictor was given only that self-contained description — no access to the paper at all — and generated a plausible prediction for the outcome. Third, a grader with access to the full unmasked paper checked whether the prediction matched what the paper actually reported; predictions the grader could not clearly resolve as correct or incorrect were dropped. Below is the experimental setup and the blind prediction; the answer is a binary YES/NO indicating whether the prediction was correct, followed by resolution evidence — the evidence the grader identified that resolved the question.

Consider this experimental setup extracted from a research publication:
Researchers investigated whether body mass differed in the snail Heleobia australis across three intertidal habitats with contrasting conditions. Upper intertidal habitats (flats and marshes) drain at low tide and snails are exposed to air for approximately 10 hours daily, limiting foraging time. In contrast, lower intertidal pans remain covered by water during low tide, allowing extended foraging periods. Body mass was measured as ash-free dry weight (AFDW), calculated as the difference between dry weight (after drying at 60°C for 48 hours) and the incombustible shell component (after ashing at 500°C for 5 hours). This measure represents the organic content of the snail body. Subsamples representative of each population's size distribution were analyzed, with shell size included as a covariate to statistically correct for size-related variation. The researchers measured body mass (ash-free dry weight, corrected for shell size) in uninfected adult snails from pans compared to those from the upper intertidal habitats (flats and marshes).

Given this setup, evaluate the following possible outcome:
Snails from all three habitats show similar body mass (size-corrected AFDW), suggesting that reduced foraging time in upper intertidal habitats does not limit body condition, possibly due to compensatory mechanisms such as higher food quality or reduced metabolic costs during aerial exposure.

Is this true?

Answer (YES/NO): NO